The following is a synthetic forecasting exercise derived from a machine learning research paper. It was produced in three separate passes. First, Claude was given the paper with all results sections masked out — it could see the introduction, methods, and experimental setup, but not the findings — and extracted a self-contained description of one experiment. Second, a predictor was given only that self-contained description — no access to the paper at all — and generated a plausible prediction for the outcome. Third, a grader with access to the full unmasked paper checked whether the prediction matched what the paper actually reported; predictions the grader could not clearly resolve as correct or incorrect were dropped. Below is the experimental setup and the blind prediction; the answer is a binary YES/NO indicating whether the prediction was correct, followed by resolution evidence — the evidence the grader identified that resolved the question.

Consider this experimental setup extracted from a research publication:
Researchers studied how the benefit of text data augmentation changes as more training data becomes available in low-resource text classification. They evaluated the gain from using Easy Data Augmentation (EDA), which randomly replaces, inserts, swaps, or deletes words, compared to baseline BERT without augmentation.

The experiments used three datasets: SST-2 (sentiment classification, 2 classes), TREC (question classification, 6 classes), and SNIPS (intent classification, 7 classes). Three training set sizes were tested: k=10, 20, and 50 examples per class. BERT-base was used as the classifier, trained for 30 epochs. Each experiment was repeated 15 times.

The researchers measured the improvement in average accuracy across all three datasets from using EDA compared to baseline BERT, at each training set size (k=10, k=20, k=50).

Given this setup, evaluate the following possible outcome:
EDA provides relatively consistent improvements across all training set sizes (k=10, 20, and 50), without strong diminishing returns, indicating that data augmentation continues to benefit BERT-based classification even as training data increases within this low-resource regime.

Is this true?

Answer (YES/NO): NO